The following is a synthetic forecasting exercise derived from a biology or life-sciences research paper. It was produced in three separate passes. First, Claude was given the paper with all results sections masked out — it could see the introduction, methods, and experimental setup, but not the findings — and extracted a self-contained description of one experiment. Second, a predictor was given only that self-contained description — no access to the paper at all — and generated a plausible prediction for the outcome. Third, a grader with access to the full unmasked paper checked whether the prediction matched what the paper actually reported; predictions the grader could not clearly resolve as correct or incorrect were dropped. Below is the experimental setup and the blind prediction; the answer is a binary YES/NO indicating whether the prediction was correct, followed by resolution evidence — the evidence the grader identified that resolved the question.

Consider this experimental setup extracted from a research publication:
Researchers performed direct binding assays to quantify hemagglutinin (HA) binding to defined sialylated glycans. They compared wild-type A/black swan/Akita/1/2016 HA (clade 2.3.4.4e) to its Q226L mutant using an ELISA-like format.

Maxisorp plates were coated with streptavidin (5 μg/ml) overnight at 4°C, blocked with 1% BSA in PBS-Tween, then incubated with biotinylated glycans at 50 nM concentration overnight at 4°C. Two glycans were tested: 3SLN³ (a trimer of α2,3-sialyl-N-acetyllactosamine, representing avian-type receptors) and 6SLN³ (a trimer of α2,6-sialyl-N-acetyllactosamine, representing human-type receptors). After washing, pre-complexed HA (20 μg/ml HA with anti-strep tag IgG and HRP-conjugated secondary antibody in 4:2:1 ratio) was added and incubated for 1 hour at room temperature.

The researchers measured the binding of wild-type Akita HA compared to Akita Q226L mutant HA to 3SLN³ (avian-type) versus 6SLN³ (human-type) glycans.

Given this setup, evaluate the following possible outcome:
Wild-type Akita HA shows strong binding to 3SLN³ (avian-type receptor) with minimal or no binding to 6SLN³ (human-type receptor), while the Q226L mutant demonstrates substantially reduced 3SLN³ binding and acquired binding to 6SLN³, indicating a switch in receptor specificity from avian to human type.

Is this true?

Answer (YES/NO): YES